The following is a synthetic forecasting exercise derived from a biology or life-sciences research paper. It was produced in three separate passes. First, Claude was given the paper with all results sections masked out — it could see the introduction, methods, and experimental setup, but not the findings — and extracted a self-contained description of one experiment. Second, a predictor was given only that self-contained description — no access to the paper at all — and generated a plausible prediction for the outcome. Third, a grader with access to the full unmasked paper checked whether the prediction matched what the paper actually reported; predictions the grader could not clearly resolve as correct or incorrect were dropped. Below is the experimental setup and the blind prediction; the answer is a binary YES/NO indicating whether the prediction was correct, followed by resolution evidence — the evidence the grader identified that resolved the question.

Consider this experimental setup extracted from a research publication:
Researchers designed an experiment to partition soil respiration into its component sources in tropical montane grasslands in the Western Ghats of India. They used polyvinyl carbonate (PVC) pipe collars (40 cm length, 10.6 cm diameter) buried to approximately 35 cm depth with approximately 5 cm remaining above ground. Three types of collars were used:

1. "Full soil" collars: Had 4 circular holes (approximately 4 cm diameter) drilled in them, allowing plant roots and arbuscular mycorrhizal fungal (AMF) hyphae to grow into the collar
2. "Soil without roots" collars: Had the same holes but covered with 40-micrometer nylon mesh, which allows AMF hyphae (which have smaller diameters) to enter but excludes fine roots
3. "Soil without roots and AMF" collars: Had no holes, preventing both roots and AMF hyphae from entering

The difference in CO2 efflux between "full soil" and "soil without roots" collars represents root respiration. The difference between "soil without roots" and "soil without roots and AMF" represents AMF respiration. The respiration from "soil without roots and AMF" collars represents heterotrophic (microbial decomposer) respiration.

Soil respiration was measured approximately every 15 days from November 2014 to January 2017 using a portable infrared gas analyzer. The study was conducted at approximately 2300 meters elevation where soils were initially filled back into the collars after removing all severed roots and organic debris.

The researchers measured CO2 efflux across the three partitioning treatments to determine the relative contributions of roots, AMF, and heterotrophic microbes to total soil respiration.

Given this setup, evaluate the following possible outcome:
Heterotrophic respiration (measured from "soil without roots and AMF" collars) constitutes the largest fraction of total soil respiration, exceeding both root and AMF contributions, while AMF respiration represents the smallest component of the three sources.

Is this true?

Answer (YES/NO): NO